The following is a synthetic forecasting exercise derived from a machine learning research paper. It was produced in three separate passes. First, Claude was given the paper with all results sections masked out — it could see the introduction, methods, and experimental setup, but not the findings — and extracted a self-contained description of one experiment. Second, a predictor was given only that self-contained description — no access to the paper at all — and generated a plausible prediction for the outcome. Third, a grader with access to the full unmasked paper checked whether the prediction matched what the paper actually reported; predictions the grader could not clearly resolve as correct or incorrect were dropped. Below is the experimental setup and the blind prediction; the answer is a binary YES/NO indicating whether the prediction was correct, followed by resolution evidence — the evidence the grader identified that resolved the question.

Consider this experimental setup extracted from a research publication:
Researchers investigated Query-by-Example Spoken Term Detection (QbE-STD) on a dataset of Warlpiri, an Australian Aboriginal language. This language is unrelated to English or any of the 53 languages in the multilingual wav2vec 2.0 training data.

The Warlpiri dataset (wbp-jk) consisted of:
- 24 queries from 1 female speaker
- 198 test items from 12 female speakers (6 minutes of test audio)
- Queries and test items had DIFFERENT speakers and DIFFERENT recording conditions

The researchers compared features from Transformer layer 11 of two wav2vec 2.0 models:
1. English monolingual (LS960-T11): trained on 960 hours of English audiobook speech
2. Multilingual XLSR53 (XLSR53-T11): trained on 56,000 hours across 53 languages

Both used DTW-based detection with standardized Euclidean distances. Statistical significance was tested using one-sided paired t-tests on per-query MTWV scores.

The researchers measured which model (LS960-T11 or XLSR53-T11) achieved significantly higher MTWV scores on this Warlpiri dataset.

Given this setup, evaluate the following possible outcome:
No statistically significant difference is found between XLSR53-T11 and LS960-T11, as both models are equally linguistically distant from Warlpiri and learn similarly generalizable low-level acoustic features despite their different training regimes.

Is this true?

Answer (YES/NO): YES